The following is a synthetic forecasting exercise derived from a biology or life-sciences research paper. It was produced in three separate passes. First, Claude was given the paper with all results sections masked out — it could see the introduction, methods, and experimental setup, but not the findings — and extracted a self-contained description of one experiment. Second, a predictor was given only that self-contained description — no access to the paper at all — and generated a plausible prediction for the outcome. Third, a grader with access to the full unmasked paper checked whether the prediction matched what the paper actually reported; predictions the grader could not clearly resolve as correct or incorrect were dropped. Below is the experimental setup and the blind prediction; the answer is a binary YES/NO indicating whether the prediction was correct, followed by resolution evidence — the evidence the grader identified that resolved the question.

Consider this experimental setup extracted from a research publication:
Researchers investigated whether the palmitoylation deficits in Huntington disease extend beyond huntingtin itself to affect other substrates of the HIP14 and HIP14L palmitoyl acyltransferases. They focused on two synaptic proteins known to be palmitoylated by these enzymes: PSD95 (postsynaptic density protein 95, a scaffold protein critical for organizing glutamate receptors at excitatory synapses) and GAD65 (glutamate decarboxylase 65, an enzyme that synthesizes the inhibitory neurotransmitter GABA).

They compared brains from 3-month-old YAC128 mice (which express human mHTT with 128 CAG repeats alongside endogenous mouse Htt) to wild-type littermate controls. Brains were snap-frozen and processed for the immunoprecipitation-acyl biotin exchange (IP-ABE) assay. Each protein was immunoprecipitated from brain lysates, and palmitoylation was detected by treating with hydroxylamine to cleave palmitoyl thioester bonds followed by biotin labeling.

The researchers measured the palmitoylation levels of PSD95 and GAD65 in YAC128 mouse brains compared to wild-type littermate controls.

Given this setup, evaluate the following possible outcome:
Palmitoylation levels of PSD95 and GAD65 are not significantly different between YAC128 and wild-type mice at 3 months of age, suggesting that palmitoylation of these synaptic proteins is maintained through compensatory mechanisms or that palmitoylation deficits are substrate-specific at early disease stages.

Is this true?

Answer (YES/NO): NO